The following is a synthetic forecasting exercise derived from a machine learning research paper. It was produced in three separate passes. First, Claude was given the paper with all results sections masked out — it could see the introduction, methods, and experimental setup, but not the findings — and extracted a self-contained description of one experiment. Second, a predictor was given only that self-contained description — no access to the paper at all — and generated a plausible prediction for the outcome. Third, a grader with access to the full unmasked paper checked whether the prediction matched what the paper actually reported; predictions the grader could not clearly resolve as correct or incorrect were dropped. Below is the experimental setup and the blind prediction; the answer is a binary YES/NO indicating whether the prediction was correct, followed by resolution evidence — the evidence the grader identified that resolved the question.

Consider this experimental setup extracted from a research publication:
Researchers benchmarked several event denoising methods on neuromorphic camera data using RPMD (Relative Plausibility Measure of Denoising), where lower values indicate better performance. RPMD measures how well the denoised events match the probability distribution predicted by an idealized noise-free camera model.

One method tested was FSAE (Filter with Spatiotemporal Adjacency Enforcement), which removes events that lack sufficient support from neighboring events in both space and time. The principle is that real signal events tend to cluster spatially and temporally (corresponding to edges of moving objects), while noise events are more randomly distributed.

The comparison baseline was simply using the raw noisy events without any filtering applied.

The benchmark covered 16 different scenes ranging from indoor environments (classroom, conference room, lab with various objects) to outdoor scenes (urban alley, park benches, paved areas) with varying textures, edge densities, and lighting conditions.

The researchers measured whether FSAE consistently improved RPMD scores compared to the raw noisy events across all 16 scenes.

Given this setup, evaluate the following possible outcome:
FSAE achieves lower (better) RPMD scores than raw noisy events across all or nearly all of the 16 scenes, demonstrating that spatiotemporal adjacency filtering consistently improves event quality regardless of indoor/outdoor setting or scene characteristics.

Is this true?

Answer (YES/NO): NO